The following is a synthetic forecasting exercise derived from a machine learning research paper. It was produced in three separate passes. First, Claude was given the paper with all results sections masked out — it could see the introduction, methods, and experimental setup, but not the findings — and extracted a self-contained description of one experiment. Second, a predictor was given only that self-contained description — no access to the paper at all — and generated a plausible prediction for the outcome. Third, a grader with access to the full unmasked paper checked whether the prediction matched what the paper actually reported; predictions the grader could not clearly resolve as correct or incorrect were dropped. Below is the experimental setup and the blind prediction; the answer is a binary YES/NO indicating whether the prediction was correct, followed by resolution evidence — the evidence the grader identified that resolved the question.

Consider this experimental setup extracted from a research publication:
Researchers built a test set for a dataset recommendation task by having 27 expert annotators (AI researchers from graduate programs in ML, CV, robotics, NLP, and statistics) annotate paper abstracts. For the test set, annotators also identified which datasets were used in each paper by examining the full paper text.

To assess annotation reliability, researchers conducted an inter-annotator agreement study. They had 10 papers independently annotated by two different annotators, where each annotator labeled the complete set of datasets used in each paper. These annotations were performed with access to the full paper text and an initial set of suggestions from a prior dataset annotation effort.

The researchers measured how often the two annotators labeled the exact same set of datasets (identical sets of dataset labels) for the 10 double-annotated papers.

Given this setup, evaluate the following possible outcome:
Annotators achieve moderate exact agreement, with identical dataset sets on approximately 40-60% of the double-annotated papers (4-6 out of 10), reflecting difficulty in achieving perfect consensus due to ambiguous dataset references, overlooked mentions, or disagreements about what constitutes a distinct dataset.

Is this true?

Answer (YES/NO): NO